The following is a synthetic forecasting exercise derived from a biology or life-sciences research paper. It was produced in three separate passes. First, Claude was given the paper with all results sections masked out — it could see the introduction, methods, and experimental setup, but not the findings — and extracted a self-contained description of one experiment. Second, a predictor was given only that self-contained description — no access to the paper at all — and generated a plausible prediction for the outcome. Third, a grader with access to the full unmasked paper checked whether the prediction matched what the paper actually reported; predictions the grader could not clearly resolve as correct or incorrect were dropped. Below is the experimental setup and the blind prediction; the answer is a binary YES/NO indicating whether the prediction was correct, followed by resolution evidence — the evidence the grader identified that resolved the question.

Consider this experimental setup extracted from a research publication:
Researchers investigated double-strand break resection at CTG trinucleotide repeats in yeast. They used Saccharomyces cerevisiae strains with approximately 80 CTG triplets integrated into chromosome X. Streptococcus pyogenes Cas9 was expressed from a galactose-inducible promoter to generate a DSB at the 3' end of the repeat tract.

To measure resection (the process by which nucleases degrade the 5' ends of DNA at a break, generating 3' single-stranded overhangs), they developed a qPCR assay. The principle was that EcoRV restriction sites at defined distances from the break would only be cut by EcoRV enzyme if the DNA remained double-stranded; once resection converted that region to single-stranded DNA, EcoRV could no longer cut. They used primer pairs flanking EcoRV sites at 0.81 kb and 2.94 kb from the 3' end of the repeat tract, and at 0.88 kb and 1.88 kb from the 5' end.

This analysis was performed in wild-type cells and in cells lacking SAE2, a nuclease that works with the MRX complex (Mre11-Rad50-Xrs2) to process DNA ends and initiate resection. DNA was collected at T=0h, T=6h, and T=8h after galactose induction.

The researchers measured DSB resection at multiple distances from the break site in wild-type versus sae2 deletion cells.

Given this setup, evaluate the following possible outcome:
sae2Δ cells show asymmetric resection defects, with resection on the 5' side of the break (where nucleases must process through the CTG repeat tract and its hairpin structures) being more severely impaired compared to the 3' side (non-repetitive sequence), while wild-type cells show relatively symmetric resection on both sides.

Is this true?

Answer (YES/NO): YES